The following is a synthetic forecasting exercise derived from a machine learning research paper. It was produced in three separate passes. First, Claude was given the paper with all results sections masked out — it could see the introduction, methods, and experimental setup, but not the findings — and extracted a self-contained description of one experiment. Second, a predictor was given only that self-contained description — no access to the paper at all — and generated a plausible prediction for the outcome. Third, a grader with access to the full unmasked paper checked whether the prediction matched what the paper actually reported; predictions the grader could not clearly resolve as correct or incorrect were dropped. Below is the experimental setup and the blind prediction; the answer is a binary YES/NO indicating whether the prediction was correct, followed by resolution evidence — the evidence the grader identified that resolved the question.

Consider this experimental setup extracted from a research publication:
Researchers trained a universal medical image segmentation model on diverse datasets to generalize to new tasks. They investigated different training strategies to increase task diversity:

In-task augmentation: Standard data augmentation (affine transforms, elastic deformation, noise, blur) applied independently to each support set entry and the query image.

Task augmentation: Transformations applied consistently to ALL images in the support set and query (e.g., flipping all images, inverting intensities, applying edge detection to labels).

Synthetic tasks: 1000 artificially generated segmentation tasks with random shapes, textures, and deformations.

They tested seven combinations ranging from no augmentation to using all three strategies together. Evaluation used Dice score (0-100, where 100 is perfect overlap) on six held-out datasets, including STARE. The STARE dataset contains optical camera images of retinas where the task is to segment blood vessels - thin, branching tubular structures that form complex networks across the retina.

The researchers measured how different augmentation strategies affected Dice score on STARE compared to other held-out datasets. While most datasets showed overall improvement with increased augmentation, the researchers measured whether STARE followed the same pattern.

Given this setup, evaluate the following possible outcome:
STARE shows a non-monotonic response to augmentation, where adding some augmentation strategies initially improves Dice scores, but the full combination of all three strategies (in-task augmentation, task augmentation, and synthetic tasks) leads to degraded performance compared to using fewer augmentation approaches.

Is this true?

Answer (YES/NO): NO